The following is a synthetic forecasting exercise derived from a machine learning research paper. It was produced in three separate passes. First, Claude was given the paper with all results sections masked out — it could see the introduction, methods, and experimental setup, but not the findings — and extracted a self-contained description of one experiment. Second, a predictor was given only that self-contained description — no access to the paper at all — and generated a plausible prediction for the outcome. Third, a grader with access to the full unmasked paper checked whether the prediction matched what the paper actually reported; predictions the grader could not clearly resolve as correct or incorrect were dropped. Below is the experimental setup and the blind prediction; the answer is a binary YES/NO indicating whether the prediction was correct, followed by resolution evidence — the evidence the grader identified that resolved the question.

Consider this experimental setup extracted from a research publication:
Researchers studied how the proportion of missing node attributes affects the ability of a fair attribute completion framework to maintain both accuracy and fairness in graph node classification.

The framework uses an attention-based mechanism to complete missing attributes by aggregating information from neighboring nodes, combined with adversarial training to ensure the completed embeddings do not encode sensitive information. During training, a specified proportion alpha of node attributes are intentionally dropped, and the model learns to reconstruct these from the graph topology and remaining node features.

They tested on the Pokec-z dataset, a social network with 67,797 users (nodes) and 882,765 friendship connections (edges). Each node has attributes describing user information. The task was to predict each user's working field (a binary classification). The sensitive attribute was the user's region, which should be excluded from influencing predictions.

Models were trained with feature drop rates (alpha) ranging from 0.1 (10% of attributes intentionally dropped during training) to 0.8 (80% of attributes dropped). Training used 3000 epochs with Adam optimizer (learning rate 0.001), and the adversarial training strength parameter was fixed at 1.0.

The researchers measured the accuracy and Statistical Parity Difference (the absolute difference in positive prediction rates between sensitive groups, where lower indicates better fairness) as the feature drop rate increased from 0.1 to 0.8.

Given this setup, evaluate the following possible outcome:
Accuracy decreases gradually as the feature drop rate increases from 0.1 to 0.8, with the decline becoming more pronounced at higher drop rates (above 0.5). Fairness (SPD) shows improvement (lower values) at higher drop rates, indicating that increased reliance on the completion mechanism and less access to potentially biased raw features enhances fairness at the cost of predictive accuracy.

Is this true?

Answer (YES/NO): NO